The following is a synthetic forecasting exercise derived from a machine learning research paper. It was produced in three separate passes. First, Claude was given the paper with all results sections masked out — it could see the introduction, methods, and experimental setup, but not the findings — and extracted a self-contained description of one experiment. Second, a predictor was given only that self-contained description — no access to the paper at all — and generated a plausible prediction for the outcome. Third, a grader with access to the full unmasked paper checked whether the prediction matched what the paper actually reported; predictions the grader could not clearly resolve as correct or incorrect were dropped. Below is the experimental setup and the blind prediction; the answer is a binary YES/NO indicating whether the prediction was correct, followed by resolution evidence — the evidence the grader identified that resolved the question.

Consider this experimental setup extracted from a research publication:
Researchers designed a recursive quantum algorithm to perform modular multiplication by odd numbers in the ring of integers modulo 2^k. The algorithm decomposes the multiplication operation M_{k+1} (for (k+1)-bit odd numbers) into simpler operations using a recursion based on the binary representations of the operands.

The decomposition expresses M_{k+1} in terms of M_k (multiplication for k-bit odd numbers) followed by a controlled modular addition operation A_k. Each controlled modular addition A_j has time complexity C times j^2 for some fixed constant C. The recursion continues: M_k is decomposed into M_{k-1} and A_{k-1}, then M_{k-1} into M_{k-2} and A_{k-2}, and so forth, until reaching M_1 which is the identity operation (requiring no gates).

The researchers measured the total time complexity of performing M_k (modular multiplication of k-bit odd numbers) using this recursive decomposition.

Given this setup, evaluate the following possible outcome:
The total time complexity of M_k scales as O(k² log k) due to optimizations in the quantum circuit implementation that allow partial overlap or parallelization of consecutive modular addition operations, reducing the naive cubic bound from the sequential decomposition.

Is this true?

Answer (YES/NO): NO